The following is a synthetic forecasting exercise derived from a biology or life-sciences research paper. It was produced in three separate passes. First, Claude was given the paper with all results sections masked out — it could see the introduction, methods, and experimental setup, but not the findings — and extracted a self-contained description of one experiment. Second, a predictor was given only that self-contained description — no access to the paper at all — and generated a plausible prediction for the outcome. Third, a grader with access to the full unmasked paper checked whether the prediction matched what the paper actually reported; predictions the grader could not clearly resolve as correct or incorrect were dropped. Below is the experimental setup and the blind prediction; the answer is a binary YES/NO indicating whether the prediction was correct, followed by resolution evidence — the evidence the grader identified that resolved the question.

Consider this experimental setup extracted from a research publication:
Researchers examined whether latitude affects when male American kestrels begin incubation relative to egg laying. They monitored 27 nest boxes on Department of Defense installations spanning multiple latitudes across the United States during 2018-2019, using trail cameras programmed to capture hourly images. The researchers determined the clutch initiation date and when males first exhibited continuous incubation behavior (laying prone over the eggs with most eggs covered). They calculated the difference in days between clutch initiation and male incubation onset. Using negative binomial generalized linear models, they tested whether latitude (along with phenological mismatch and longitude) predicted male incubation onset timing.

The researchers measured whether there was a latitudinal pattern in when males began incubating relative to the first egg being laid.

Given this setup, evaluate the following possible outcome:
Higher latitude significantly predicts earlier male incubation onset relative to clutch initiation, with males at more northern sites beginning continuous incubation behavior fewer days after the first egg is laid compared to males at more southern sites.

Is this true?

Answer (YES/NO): YES